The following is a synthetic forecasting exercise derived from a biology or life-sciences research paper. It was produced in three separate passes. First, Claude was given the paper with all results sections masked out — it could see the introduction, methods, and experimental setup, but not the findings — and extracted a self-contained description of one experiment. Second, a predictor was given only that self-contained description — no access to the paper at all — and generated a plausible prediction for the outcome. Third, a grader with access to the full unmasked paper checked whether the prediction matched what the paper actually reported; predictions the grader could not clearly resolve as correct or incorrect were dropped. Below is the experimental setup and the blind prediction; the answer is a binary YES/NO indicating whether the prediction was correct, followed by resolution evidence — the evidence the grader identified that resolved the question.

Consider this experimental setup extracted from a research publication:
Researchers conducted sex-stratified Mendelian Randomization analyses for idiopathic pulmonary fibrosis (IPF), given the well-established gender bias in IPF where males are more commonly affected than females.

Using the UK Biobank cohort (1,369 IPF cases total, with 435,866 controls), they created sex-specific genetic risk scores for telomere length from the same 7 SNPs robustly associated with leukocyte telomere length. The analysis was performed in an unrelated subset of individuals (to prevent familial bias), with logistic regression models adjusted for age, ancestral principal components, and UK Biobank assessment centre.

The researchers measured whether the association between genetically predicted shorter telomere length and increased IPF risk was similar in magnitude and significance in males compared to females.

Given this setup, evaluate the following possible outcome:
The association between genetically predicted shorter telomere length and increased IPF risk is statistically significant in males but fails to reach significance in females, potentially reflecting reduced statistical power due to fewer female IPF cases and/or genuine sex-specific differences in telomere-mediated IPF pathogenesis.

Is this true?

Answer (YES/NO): NO